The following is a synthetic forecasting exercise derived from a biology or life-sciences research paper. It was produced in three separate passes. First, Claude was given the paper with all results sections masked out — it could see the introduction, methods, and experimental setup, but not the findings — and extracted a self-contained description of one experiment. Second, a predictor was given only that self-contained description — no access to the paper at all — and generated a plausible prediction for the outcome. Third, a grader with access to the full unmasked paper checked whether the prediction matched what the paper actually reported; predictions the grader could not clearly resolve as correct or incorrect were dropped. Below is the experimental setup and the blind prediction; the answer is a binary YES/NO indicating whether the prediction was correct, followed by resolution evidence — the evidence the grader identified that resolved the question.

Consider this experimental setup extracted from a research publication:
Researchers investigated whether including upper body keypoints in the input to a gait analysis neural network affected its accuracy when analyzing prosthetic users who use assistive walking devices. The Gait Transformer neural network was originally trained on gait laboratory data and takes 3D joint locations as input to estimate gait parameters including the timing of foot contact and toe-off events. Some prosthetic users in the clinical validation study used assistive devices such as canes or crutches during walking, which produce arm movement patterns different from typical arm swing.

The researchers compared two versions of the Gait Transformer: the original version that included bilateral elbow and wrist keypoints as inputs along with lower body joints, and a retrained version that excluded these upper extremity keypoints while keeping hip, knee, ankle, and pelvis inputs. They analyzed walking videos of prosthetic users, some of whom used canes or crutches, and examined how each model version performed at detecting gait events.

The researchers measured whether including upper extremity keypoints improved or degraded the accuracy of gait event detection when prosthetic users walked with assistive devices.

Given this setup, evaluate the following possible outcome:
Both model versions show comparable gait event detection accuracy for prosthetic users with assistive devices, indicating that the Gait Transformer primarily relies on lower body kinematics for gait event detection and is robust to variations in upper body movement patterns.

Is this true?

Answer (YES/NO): NO